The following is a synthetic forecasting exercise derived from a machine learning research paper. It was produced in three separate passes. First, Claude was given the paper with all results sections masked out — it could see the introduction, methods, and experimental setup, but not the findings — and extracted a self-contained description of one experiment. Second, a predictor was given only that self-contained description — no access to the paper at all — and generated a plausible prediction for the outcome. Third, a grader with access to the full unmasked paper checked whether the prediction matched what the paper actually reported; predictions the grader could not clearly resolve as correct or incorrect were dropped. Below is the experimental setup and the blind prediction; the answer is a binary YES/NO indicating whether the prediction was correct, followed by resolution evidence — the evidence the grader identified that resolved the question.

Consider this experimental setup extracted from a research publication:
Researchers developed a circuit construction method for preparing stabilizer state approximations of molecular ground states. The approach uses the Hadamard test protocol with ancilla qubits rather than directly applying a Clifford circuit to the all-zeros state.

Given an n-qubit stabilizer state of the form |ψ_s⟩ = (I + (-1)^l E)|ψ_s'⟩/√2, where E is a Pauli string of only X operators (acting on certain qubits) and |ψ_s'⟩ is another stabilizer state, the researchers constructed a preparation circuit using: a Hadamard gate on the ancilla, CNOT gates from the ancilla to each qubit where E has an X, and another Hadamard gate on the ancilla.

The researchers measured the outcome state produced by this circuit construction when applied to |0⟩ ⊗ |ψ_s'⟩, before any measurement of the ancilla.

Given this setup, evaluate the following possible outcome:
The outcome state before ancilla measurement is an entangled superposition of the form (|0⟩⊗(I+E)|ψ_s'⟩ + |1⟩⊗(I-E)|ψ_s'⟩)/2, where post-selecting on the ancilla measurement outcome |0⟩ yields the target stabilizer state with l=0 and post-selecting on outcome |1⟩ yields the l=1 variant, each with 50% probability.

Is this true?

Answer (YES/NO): YES